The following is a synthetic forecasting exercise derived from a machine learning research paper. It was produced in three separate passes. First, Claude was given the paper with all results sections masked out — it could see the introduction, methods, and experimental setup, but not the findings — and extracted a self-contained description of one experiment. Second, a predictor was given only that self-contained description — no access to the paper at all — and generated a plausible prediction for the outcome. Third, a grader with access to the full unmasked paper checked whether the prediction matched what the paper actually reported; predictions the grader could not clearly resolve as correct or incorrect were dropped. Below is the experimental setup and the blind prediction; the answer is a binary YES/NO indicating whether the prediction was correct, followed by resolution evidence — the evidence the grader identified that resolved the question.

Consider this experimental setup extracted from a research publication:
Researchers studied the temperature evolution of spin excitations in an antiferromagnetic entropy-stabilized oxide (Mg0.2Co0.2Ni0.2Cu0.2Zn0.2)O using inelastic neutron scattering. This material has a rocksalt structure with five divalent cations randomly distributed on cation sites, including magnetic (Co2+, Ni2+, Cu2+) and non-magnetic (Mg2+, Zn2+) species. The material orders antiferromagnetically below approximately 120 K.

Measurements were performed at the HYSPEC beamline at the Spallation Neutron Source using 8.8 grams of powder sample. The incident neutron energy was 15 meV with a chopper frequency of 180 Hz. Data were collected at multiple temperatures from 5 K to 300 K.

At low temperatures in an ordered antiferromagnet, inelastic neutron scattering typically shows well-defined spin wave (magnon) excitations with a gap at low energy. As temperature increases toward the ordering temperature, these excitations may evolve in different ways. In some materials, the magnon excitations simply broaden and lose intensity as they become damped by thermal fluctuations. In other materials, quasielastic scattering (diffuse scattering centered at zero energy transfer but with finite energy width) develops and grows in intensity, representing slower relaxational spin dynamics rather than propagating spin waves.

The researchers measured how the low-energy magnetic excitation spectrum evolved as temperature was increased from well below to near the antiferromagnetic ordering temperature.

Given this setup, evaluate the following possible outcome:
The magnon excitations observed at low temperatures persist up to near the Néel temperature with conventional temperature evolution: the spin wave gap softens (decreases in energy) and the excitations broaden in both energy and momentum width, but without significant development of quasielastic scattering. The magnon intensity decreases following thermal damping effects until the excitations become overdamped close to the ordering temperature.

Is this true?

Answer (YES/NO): NO